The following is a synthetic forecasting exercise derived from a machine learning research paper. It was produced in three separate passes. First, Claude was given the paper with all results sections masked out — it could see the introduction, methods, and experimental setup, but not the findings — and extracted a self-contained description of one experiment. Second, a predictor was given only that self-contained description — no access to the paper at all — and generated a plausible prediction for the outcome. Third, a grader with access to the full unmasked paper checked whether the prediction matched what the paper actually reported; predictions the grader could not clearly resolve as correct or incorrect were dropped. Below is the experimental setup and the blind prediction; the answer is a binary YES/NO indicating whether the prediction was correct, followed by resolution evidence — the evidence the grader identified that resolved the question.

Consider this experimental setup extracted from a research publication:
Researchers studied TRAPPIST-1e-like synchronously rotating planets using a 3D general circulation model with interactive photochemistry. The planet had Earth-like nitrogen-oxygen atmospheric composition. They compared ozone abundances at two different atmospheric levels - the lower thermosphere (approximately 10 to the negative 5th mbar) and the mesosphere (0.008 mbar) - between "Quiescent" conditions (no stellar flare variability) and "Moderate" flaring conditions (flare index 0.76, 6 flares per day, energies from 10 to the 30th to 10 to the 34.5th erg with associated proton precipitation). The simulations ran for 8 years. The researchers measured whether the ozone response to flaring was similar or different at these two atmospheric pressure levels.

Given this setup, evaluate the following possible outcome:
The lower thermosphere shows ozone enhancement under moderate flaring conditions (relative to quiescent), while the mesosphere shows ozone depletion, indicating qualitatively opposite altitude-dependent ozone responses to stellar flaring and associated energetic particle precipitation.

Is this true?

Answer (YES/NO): YES